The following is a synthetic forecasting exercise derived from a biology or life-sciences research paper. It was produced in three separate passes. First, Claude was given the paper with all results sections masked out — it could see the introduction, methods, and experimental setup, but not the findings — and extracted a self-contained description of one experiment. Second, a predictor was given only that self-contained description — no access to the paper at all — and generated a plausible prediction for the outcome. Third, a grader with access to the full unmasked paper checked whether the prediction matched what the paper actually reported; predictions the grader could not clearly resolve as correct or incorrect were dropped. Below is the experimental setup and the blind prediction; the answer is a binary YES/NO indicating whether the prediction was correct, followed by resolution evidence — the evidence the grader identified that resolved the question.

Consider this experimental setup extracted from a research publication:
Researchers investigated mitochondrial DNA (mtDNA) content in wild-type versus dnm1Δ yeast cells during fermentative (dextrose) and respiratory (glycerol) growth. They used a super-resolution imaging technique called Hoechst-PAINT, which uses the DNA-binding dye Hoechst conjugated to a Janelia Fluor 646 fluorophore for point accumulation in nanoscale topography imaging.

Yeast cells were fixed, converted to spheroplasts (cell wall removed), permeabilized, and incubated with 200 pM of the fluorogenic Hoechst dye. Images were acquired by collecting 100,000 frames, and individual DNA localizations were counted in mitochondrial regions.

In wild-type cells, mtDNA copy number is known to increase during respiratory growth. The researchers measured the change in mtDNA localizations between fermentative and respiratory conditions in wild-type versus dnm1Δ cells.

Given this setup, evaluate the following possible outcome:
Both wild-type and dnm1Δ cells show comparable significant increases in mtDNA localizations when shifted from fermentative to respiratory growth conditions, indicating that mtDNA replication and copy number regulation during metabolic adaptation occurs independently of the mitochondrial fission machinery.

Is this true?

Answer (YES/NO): NO